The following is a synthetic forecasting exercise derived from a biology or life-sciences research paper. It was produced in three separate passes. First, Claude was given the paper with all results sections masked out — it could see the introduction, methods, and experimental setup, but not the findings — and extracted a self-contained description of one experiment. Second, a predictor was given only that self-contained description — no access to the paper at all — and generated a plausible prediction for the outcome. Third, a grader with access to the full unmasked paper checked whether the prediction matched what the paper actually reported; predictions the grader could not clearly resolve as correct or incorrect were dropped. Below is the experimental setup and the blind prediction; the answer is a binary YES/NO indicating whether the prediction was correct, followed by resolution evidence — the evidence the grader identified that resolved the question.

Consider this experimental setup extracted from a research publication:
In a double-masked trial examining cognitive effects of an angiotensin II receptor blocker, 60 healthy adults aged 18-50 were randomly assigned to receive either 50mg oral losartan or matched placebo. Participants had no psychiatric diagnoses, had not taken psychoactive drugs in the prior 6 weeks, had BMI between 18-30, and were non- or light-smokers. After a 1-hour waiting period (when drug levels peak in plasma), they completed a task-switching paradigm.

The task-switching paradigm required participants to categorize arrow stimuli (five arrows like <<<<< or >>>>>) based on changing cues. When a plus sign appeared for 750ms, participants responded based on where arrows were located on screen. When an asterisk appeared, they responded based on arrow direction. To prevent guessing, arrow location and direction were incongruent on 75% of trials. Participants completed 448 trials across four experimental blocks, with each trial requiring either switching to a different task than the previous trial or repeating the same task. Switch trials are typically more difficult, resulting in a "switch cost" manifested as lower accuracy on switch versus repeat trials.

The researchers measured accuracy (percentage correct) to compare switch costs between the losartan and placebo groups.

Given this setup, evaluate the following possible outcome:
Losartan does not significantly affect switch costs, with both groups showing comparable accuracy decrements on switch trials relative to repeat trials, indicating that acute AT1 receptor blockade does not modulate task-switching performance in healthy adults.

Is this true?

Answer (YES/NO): YES